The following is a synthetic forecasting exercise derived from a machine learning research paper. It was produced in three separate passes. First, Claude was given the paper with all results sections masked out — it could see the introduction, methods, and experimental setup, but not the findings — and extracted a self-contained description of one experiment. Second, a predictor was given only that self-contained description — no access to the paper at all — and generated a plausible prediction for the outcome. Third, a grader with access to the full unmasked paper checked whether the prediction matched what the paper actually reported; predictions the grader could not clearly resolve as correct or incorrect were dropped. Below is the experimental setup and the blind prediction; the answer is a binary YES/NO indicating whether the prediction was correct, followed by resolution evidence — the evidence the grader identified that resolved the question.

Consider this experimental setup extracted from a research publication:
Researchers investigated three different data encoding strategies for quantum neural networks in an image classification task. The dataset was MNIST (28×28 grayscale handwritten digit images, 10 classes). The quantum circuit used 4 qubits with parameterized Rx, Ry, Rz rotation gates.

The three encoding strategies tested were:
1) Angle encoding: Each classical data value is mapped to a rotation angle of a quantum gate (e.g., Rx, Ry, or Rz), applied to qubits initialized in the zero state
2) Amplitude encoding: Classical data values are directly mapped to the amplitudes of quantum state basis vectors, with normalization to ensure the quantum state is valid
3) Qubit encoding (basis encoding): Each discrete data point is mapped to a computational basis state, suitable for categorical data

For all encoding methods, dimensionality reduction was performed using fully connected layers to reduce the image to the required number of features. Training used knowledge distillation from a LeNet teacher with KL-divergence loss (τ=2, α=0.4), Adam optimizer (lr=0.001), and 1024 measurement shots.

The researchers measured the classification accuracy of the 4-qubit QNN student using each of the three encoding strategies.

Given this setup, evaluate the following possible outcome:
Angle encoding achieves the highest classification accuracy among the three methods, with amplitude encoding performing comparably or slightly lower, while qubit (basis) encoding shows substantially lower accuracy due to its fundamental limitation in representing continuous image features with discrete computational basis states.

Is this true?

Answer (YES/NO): NO